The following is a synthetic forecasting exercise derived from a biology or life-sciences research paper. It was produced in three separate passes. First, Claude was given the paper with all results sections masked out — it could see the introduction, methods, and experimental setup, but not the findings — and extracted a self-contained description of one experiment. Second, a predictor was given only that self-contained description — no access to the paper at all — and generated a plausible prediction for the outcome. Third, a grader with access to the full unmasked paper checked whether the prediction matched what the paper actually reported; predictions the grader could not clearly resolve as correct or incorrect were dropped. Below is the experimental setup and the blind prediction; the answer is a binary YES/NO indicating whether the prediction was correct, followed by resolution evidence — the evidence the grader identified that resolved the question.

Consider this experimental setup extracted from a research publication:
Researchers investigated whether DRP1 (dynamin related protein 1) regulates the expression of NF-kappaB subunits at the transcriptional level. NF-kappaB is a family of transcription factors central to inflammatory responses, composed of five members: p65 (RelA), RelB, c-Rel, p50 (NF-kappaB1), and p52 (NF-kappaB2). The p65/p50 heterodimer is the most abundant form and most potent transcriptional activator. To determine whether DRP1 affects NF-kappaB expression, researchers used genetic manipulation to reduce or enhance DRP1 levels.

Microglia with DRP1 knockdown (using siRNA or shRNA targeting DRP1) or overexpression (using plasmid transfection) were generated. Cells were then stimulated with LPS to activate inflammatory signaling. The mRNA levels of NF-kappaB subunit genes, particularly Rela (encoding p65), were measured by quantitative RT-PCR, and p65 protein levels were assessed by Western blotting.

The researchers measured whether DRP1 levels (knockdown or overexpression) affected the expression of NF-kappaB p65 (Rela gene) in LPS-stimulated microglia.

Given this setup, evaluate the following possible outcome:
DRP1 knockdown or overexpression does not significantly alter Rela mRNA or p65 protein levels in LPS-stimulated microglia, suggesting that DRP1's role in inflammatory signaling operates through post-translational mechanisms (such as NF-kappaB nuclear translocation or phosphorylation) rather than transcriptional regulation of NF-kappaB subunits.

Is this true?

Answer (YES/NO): NO